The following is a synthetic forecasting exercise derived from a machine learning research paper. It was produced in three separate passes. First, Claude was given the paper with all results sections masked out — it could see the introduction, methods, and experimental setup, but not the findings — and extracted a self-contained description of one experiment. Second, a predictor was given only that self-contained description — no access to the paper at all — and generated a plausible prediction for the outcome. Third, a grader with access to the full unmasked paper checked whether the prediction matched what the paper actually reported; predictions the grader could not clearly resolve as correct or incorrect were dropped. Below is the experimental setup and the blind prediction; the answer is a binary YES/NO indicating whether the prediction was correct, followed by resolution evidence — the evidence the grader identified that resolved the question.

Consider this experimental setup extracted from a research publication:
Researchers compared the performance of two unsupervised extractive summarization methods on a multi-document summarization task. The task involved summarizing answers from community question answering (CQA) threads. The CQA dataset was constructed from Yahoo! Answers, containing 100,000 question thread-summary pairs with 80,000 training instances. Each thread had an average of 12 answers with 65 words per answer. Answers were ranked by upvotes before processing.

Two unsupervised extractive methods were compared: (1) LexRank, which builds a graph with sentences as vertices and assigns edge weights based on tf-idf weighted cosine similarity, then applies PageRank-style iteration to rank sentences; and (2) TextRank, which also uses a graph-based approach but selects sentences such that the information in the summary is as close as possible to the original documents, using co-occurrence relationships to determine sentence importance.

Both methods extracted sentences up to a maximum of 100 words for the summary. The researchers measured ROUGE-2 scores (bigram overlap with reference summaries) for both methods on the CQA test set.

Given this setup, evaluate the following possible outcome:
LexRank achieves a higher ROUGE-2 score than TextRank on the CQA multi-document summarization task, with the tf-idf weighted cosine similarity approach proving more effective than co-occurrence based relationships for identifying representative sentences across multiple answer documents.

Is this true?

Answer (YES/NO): NO